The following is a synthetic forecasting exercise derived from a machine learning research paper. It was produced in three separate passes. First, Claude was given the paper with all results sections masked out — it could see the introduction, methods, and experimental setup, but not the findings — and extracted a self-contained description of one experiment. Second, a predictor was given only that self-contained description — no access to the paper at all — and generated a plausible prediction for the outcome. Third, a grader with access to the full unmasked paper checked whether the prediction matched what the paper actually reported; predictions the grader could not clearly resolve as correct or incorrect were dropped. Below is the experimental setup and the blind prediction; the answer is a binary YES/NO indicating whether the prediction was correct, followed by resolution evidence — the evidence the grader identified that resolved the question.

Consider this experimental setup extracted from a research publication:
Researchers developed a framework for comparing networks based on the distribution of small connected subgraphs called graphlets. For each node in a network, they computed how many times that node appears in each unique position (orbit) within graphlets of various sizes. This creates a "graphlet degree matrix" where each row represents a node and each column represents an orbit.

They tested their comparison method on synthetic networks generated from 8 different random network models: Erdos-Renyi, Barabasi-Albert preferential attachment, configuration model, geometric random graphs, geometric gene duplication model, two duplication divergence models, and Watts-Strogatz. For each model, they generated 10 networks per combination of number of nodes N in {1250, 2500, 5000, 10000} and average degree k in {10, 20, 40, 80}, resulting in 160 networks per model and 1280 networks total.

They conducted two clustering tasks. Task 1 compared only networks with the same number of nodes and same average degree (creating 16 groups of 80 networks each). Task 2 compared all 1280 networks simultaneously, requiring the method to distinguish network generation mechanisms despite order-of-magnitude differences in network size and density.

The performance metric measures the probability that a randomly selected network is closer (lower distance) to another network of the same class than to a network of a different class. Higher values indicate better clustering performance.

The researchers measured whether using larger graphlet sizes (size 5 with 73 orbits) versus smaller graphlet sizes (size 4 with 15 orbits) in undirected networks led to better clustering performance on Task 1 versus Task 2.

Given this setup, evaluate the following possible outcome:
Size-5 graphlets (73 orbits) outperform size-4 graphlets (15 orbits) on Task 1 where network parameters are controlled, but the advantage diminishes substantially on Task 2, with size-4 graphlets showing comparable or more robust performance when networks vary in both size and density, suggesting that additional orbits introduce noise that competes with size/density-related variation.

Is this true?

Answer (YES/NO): YES